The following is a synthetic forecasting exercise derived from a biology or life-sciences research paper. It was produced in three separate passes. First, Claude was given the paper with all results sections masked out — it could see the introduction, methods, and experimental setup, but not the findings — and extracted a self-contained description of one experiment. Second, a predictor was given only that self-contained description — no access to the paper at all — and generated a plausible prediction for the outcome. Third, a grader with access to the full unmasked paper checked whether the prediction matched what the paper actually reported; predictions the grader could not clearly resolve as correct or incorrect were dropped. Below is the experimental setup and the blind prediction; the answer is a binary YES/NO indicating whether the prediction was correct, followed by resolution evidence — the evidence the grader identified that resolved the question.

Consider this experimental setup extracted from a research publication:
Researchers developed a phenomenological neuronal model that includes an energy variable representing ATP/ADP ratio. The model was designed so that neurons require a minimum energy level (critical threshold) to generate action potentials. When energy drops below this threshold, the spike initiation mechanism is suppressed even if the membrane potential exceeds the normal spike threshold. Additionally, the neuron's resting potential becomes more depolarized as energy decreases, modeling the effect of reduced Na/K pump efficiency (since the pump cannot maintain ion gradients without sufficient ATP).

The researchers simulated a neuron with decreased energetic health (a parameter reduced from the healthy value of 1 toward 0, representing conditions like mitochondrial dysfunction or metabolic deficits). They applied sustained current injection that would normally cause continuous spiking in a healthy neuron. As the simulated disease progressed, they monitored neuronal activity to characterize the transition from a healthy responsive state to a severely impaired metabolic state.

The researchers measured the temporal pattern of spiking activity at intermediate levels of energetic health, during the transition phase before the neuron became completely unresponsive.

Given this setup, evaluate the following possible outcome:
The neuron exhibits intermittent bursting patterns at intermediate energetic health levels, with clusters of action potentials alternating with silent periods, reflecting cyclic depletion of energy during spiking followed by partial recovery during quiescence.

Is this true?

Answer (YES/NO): YES